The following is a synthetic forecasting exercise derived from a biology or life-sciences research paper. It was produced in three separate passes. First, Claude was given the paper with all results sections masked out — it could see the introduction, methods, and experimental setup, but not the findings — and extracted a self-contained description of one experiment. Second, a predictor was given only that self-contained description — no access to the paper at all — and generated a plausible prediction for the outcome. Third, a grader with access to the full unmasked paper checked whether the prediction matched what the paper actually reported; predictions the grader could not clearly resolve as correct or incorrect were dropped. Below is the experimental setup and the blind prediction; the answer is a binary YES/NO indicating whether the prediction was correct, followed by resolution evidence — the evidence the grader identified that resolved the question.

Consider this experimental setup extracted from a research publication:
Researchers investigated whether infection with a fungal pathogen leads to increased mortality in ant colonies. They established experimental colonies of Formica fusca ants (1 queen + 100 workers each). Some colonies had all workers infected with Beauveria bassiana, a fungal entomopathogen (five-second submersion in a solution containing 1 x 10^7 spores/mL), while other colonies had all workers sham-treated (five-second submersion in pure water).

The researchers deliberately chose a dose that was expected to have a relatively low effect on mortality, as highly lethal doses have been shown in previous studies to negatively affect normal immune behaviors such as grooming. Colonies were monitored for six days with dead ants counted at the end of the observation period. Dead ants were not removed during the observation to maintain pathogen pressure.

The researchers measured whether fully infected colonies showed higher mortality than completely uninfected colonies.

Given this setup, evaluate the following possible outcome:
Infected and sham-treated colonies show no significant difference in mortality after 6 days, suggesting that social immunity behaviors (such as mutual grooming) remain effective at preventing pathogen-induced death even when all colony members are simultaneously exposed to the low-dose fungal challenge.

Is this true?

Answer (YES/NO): NO